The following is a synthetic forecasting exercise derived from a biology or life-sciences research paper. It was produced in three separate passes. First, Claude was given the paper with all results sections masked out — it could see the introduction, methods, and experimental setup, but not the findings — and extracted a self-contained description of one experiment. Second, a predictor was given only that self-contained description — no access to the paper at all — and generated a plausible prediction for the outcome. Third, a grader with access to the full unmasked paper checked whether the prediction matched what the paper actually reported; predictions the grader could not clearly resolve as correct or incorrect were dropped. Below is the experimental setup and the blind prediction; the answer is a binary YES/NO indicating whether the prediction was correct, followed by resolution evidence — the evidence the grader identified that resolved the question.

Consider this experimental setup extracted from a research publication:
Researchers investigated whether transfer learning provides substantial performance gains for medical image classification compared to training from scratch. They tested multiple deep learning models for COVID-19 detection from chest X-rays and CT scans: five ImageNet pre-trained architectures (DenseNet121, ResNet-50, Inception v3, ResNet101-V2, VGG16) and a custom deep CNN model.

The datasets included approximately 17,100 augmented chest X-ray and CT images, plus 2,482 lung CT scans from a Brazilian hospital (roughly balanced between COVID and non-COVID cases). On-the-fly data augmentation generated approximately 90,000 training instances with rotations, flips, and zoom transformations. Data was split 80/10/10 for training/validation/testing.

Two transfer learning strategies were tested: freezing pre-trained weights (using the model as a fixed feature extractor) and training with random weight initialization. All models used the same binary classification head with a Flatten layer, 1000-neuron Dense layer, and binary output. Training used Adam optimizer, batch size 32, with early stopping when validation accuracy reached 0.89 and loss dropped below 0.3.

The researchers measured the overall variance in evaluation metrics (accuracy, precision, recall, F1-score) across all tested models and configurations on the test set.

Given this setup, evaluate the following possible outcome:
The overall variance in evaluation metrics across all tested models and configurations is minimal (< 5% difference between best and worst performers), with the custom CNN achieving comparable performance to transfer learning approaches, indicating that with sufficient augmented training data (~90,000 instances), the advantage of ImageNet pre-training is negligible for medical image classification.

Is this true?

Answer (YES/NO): NO